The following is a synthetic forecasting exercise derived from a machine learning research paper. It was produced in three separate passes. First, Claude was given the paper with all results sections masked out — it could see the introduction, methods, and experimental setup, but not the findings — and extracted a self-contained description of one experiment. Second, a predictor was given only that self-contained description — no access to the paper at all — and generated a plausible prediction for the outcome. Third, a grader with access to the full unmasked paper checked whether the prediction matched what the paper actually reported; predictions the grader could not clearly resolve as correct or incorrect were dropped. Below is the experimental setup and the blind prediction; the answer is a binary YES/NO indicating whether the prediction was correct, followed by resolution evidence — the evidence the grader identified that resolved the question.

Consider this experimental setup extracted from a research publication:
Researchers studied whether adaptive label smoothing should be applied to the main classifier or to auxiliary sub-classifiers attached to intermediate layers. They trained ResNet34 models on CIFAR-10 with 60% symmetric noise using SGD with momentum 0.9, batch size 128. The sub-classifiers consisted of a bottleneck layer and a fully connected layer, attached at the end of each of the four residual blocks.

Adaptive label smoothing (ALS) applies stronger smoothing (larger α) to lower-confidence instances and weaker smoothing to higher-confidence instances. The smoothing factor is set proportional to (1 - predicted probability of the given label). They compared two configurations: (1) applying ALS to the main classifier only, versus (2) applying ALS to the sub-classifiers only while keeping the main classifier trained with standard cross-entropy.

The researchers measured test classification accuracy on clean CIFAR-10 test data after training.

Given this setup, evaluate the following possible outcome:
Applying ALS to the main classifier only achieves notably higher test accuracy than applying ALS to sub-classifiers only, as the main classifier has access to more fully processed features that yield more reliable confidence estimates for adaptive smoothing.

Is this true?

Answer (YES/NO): NO